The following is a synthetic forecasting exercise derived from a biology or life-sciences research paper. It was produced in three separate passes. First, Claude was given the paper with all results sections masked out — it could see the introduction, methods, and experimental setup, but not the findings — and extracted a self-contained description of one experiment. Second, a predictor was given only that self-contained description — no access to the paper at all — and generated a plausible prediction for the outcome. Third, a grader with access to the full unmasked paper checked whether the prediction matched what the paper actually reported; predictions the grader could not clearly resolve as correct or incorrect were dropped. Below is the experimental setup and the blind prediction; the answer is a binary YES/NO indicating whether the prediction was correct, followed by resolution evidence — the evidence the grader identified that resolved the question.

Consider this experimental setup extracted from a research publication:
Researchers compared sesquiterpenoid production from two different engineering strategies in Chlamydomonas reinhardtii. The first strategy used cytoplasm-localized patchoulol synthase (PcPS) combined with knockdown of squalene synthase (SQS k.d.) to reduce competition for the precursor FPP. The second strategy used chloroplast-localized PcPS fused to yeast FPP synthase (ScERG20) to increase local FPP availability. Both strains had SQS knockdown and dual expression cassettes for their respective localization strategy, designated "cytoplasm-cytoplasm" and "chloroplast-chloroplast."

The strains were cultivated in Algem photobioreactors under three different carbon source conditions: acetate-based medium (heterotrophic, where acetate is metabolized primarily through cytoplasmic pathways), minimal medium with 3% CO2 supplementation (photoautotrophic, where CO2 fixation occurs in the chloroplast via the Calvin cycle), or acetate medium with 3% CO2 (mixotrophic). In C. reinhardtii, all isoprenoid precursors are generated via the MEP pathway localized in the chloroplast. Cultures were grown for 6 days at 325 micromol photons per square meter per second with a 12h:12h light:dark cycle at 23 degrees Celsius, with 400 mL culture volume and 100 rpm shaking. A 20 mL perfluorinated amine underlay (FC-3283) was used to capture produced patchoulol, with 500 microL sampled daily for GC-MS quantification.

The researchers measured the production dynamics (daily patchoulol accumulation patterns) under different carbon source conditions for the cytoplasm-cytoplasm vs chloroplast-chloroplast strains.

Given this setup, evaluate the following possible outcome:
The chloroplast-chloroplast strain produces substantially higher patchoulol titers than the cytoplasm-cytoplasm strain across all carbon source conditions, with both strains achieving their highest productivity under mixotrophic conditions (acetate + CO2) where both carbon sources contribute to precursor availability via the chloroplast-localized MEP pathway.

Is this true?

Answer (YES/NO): NO